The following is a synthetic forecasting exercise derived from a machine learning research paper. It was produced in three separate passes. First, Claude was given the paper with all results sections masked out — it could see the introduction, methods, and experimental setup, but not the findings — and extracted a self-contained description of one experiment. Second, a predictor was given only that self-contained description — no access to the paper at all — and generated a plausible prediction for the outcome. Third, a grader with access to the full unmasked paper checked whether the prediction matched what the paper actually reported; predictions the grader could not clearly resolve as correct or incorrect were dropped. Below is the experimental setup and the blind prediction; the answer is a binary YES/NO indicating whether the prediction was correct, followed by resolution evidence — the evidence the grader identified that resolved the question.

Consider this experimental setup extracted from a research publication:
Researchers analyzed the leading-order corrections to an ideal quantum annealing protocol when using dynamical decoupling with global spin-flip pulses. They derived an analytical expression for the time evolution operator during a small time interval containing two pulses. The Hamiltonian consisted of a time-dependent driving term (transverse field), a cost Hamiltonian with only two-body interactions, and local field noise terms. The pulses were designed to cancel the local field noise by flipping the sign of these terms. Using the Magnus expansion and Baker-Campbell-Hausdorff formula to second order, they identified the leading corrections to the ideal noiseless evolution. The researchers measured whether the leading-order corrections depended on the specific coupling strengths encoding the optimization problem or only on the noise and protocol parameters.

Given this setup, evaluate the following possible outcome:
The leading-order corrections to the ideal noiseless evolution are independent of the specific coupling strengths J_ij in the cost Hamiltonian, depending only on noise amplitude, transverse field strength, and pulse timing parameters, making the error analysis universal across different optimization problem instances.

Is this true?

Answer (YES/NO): YES